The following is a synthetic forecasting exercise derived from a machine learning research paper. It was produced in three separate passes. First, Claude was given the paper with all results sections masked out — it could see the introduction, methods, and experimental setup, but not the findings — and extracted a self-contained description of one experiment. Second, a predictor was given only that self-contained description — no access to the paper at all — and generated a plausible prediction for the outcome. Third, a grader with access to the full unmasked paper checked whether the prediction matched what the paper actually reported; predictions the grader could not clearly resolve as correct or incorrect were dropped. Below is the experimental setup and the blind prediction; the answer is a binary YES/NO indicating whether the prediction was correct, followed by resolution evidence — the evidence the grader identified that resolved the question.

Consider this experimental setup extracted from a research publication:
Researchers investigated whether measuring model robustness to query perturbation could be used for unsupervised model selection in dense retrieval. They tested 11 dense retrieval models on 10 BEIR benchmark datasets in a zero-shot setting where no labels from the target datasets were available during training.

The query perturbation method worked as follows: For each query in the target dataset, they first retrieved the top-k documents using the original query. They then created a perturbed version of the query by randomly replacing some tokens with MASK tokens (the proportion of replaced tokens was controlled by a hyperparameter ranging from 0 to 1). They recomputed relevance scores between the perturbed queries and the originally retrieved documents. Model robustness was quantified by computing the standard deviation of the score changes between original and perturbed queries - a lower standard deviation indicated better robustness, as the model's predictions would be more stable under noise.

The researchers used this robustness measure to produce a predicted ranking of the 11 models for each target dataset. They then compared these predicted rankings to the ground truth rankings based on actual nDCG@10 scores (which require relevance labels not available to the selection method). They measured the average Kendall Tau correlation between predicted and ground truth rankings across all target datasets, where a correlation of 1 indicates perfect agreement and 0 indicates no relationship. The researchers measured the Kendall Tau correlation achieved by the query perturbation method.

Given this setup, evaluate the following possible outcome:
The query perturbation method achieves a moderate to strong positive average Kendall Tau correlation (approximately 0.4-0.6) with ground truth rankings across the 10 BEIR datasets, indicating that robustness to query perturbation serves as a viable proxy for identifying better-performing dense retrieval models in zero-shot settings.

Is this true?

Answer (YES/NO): NO